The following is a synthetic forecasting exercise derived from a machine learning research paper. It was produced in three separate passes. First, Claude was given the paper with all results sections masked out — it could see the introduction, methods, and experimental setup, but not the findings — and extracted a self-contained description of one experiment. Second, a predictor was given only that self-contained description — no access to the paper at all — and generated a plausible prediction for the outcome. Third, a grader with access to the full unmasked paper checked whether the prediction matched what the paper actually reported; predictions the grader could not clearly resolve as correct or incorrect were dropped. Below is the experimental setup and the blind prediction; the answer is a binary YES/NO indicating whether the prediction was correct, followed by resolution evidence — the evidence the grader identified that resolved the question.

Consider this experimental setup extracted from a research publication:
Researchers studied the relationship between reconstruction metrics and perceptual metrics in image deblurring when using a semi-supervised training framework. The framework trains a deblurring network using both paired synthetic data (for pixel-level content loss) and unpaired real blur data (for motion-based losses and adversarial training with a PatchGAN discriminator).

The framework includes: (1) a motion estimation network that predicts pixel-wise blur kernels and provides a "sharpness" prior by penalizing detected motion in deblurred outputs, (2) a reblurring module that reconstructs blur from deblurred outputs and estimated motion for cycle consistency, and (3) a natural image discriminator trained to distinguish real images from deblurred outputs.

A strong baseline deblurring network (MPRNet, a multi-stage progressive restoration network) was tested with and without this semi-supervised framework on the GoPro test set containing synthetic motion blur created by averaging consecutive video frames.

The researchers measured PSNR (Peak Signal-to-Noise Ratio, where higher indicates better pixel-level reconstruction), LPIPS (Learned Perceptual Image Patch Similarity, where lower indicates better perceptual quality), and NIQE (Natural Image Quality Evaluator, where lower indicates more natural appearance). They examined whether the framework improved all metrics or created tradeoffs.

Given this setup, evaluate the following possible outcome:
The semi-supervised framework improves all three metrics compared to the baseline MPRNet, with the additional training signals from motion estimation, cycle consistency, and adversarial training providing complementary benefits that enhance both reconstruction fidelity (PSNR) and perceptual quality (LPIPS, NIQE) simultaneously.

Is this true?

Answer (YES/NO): NO